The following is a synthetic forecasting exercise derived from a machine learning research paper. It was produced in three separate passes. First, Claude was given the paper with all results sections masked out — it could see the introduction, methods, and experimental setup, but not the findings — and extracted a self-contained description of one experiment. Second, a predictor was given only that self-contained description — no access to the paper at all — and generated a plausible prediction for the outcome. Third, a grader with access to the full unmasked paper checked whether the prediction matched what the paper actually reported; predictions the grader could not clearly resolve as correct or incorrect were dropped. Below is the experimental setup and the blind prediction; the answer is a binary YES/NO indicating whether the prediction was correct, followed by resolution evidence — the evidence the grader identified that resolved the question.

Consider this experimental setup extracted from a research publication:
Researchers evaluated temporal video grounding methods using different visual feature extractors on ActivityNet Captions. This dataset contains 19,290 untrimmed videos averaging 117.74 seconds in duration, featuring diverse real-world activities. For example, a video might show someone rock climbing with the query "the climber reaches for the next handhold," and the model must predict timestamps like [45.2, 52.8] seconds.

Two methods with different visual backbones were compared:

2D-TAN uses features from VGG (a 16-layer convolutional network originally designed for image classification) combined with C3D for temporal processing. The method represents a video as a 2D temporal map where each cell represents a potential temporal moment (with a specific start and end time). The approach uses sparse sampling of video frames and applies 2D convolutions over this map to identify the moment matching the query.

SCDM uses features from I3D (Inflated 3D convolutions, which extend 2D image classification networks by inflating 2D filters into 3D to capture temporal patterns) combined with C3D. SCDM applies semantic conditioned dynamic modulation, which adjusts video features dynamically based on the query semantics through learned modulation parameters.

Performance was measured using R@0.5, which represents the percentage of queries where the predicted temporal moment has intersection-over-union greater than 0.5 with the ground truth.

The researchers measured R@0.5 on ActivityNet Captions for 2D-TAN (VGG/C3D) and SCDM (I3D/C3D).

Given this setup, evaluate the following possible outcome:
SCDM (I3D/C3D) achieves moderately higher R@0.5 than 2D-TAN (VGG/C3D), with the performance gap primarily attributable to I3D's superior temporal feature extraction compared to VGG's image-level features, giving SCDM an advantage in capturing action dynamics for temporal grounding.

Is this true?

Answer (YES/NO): NO